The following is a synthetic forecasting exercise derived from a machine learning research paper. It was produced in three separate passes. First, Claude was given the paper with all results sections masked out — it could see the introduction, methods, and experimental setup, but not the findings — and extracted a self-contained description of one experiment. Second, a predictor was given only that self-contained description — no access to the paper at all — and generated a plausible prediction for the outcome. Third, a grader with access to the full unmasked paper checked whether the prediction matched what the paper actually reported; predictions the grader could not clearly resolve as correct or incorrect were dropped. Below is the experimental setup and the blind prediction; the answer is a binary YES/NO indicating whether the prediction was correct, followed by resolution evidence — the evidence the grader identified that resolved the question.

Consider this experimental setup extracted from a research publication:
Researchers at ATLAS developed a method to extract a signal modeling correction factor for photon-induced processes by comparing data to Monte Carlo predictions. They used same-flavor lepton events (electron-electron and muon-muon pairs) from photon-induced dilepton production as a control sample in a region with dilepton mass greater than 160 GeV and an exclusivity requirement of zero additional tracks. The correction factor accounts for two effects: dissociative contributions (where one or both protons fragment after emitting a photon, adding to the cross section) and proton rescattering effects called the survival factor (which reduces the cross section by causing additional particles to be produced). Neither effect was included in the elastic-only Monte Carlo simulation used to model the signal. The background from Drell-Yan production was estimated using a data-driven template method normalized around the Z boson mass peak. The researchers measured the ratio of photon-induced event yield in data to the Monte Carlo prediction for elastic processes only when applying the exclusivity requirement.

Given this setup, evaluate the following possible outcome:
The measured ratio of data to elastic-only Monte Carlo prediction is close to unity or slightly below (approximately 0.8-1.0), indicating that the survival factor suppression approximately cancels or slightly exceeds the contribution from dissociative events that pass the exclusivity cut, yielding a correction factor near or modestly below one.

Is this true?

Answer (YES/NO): NO